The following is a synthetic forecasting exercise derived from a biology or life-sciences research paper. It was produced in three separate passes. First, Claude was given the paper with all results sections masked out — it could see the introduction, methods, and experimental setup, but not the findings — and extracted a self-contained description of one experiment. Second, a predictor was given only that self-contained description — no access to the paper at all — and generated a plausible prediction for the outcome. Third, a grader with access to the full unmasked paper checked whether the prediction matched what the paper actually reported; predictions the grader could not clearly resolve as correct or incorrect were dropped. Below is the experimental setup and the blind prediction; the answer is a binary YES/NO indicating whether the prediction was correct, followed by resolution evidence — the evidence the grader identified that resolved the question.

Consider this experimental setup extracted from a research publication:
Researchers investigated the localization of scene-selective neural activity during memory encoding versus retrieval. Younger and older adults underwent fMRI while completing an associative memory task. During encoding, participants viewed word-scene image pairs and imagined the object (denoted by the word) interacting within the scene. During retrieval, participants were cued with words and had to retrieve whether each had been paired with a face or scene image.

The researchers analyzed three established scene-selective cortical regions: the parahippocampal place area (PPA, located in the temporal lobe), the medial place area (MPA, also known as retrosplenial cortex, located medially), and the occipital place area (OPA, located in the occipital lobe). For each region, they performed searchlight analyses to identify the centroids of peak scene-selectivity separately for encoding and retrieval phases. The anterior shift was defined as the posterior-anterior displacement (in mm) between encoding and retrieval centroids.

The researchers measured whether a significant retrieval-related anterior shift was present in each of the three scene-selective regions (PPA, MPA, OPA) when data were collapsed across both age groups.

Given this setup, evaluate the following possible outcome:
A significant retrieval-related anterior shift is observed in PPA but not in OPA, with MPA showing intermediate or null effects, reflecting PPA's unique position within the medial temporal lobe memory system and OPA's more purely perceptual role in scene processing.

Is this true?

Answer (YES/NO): NO